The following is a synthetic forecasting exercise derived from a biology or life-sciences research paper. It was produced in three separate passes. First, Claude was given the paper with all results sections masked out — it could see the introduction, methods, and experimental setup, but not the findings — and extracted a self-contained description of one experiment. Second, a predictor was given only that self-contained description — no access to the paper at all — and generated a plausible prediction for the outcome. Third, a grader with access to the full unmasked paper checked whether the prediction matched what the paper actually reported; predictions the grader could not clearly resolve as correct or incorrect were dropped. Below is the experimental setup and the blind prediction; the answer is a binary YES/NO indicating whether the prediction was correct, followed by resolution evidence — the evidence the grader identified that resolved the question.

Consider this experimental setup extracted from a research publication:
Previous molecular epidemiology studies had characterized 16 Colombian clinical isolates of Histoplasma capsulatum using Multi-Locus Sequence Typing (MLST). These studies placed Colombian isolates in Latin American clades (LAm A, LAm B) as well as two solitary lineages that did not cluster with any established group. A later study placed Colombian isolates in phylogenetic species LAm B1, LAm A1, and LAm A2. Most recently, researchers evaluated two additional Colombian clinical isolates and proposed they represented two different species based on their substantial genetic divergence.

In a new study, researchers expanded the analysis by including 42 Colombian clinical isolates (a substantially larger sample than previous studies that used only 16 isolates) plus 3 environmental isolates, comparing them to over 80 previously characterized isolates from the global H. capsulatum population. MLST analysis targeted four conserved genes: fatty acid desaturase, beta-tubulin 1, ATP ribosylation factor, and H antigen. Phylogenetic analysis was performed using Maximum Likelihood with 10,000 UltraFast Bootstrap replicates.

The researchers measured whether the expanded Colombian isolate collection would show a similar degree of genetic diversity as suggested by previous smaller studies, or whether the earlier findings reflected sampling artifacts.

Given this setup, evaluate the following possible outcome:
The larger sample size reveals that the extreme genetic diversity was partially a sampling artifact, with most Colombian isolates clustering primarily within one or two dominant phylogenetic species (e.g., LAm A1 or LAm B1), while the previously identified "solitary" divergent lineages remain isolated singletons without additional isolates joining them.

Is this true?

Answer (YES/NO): NO